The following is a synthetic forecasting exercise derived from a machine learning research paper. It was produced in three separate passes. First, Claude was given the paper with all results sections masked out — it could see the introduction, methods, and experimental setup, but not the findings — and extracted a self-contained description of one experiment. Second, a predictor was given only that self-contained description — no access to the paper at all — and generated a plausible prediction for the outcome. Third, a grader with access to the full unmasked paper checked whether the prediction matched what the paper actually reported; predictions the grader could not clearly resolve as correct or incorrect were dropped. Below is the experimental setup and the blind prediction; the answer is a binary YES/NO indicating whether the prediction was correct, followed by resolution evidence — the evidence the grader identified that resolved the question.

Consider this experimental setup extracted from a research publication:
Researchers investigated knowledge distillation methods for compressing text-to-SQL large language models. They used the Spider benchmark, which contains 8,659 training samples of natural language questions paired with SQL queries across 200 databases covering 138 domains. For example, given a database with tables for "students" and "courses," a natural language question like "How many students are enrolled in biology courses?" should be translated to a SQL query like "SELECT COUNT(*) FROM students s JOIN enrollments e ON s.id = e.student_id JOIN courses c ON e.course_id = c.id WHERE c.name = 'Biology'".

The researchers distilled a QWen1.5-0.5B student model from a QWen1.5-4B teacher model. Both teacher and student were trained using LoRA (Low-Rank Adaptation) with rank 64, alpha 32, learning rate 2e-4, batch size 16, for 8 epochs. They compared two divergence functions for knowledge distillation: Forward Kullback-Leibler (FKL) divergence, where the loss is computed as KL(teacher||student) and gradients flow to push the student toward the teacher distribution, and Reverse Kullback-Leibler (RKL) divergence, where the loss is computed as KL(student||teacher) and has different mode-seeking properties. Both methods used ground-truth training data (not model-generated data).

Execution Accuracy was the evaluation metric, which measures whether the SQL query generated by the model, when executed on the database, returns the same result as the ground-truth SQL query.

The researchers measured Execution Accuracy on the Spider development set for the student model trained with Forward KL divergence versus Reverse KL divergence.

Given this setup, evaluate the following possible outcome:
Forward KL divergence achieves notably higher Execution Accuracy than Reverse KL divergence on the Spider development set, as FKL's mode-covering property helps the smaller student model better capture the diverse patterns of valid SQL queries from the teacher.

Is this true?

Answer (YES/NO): NO